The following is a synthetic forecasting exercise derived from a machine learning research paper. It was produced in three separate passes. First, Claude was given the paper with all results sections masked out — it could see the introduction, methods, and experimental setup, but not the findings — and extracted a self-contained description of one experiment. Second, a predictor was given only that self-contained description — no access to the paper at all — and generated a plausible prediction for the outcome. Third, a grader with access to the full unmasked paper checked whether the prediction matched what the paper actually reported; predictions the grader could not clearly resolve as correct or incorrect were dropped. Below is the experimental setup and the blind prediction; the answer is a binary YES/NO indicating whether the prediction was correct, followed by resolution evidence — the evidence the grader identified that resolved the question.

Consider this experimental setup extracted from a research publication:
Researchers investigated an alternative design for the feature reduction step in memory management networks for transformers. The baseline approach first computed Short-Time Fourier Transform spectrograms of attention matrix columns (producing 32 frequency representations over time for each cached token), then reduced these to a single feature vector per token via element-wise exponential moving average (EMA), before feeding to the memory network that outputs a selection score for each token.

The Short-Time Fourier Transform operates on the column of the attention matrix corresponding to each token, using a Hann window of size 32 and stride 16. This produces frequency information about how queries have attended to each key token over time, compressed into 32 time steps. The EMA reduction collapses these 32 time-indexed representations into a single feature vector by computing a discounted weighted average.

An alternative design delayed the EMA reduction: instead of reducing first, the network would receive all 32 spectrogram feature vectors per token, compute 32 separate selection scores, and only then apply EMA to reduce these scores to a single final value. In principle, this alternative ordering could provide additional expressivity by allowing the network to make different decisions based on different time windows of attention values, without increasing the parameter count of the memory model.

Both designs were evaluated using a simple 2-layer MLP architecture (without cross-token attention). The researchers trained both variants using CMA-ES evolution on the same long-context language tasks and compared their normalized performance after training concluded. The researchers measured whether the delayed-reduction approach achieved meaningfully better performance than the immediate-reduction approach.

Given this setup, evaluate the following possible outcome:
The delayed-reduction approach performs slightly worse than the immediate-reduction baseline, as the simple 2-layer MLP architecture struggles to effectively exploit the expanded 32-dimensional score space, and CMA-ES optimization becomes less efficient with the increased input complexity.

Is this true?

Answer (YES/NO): NO